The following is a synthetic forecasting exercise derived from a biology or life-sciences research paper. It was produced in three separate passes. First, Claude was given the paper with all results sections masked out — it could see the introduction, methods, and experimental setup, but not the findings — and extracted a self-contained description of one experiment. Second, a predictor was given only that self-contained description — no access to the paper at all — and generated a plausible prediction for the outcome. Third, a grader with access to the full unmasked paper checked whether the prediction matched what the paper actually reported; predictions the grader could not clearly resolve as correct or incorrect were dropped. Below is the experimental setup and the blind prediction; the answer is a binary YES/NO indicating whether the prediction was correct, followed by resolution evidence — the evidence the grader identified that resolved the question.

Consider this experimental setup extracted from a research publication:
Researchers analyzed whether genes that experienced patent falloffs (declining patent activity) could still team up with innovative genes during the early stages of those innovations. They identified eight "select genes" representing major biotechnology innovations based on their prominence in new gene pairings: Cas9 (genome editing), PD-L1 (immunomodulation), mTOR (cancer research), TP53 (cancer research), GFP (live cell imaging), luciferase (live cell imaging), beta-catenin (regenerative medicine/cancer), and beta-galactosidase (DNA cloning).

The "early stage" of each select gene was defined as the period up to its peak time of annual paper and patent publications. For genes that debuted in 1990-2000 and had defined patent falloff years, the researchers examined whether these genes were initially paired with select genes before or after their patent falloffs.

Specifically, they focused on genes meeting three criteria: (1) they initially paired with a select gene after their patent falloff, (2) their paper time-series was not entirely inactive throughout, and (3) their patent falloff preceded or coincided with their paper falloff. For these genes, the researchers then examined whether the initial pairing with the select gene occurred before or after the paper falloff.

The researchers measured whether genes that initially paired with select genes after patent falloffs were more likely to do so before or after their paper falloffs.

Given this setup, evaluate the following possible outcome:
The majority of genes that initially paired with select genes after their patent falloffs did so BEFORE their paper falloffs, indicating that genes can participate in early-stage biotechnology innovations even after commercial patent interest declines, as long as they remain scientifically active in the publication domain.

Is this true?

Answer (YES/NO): YES